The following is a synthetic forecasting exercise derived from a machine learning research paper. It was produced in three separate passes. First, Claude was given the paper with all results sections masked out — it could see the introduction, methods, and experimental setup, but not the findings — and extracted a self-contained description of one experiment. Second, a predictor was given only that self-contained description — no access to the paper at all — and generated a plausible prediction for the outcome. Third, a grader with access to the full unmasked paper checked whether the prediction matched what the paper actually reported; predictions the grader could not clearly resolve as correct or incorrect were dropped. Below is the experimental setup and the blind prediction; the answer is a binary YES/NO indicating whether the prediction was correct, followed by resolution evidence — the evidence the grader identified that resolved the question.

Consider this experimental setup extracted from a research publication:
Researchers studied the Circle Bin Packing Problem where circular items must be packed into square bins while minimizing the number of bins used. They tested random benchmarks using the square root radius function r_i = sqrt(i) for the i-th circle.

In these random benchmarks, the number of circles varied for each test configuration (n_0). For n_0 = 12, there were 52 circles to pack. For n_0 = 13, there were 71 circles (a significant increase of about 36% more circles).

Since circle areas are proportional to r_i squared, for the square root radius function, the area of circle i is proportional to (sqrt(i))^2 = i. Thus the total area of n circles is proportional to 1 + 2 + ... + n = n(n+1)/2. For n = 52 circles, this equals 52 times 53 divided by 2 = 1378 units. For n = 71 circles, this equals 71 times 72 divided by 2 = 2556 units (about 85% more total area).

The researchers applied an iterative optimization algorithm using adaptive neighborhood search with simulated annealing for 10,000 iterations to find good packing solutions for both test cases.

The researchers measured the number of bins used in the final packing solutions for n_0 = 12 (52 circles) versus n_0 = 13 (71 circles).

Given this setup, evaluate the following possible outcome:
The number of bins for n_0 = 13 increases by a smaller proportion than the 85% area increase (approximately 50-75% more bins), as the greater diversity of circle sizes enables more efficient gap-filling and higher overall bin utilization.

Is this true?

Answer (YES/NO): NO